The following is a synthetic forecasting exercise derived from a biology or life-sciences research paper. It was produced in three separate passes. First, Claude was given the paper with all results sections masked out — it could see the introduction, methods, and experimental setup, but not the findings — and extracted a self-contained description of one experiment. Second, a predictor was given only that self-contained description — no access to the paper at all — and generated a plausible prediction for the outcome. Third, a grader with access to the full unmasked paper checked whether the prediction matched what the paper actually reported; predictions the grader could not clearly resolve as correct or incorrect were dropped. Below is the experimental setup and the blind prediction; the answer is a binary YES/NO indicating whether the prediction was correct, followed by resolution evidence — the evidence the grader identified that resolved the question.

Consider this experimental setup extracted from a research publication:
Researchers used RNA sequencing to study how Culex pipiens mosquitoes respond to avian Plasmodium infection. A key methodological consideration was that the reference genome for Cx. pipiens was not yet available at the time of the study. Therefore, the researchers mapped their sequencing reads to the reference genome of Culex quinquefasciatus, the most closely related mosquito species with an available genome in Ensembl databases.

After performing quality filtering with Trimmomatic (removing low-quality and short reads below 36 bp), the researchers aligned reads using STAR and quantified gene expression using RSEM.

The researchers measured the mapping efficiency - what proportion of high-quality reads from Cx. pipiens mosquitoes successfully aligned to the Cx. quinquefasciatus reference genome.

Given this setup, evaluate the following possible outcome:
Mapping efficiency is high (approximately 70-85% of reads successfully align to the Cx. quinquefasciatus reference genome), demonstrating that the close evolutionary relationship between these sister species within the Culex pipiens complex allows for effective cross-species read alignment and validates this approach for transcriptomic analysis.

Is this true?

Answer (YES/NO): YES